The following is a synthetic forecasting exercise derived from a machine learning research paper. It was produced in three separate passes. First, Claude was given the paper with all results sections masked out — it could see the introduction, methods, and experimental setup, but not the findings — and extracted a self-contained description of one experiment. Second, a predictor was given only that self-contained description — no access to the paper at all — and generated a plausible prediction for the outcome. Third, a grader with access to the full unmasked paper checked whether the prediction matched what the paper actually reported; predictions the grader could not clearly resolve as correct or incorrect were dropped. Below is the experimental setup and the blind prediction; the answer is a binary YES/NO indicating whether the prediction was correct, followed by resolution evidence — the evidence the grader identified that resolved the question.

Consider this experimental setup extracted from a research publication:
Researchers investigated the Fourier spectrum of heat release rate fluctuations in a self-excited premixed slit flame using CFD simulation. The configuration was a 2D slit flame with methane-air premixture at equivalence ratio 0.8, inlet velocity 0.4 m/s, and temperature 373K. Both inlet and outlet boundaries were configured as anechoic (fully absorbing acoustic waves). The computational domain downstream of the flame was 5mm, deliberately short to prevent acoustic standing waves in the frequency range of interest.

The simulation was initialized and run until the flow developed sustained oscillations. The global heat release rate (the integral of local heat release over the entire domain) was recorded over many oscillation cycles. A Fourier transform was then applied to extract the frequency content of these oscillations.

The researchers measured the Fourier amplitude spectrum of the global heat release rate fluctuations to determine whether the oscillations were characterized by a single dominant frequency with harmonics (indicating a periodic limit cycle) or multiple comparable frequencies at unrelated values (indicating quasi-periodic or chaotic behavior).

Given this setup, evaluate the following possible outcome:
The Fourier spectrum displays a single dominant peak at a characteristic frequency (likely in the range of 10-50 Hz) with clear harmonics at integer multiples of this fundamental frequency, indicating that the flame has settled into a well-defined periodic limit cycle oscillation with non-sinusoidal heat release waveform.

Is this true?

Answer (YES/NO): NO